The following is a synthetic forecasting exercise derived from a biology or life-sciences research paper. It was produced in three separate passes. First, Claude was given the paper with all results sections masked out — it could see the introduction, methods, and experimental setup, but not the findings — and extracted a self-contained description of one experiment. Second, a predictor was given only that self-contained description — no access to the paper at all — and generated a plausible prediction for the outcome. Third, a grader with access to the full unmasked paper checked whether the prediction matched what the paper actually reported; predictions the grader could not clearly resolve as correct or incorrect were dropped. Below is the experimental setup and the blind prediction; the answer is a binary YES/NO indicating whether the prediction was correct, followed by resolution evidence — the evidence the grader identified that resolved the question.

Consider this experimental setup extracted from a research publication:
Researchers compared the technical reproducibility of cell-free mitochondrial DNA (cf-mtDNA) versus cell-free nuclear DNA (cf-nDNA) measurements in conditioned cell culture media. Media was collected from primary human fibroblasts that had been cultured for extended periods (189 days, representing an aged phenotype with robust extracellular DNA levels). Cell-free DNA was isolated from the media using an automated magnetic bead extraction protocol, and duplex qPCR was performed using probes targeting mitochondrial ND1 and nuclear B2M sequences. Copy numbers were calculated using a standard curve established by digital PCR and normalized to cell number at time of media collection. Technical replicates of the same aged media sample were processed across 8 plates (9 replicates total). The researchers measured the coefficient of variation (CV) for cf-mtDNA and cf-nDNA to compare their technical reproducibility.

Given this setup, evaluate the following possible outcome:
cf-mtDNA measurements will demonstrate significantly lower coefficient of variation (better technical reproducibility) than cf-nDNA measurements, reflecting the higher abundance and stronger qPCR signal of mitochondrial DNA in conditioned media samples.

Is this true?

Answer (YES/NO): YES